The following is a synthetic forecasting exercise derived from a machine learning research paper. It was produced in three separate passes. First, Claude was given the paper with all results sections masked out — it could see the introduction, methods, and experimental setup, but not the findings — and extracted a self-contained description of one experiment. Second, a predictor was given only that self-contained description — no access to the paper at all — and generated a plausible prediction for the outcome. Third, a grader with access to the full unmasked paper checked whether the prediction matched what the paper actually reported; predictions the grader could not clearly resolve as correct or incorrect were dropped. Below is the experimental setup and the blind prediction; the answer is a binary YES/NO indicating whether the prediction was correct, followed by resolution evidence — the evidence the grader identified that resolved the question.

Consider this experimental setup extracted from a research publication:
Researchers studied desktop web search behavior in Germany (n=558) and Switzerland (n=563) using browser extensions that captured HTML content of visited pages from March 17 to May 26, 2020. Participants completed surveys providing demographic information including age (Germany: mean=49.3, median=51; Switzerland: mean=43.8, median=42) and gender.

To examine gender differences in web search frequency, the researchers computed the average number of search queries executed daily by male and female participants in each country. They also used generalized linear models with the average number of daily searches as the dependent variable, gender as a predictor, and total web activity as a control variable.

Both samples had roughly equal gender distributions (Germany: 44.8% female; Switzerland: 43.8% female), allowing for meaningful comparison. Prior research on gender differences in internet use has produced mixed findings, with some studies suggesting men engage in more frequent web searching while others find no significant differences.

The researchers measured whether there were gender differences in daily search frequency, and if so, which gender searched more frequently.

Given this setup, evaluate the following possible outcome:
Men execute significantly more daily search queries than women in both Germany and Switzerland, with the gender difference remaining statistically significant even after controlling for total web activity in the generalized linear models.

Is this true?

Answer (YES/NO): NO